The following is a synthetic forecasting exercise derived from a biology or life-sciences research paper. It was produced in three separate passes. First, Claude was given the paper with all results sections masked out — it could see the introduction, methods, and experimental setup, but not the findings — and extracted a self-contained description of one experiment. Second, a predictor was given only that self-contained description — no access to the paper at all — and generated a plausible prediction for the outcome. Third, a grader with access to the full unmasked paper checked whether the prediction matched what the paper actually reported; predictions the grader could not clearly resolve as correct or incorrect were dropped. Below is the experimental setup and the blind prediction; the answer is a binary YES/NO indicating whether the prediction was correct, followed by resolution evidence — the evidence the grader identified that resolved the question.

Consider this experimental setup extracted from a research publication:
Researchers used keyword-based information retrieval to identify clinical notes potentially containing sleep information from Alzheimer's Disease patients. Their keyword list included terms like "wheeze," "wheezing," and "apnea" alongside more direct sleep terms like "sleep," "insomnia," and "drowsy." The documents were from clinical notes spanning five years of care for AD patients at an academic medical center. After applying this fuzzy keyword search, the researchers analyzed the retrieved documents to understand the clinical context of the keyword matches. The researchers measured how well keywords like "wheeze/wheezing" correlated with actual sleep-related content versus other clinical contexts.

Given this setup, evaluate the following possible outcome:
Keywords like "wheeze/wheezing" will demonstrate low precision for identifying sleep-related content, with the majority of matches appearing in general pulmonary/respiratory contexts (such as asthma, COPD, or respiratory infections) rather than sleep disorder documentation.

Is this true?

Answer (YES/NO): YES